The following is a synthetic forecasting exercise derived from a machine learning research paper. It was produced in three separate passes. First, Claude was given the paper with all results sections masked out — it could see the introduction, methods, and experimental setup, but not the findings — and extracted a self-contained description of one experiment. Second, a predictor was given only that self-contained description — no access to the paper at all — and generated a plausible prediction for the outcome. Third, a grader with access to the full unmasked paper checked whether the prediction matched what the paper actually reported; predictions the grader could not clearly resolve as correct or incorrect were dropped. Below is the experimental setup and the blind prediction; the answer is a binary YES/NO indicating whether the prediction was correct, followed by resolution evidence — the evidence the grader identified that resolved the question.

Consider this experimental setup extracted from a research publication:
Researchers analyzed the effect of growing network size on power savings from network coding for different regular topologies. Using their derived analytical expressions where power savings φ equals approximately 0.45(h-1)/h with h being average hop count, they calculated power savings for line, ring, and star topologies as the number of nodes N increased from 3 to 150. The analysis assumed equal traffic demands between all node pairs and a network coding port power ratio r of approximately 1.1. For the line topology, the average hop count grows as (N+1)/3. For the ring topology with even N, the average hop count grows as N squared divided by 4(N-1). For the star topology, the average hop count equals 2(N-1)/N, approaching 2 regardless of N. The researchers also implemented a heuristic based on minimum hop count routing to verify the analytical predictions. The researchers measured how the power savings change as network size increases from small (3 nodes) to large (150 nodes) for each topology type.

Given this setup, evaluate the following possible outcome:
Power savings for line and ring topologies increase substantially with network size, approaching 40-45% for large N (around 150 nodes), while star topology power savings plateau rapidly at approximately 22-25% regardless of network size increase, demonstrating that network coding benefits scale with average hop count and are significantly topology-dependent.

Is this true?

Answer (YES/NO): YES